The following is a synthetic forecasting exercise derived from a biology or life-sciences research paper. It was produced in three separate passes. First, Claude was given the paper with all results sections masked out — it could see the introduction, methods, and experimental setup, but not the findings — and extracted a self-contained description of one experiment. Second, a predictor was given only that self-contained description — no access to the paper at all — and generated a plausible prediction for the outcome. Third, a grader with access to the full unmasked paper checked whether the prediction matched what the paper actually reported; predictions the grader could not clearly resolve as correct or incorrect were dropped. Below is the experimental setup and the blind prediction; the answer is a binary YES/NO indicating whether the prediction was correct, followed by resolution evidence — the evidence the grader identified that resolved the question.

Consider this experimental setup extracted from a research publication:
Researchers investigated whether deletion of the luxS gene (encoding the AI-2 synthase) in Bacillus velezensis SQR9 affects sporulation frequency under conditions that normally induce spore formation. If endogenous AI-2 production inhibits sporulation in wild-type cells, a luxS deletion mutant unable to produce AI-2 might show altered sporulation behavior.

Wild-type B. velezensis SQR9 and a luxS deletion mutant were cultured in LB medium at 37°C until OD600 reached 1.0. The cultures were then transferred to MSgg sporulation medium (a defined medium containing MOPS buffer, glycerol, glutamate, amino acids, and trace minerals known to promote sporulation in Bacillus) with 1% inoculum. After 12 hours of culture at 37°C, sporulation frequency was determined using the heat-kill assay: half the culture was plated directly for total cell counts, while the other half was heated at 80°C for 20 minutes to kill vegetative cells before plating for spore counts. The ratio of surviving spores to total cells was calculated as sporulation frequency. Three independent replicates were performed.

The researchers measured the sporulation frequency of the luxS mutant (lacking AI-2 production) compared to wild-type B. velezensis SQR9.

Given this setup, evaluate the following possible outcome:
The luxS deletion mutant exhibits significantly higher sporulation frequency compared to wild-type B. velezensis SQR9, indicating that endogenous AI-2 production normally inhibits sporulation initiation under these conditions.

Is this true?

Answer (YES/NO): YES